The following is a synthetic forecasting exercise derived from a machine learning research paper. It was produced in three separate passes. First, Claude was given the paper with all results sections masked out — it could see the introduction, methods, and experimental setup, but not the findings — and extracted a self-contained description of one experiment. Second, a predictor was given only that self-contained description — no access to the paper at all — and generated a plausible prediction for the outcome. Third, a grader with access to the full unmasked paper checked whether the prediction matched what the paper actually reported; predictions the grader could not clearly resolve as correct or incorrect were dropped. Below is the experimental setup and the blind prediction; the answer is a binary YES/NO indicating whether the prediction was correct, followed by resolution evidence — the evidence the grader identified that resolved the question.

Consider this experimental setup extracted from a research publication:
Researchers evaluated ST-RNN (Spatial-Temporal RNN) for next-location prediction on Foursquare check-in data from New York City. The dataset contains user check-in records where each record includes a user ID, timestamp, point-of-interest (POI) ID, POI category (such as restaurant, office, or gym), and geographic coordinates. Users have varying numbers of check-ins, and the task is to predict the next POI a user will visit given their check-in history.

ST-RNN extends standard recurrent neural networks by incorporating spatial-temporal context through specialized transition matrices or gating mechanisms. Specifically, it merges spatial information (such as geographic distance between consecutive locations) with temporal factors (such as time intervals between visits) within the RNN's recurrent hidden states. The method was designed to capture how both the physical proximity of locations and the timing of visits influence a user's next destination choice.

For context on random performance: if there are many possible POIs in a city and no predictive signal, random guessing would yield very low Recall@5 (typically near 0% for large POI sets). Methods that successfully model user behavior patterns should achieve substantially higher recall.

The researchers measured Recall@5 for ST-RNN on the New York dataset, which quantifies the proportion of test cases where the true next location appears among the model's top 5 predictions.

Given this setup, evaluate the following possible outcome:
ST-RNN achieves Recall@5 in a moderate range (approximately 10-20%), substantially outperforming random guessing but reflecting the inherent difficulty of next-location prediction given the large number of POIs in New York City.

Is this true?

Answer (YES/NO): NO